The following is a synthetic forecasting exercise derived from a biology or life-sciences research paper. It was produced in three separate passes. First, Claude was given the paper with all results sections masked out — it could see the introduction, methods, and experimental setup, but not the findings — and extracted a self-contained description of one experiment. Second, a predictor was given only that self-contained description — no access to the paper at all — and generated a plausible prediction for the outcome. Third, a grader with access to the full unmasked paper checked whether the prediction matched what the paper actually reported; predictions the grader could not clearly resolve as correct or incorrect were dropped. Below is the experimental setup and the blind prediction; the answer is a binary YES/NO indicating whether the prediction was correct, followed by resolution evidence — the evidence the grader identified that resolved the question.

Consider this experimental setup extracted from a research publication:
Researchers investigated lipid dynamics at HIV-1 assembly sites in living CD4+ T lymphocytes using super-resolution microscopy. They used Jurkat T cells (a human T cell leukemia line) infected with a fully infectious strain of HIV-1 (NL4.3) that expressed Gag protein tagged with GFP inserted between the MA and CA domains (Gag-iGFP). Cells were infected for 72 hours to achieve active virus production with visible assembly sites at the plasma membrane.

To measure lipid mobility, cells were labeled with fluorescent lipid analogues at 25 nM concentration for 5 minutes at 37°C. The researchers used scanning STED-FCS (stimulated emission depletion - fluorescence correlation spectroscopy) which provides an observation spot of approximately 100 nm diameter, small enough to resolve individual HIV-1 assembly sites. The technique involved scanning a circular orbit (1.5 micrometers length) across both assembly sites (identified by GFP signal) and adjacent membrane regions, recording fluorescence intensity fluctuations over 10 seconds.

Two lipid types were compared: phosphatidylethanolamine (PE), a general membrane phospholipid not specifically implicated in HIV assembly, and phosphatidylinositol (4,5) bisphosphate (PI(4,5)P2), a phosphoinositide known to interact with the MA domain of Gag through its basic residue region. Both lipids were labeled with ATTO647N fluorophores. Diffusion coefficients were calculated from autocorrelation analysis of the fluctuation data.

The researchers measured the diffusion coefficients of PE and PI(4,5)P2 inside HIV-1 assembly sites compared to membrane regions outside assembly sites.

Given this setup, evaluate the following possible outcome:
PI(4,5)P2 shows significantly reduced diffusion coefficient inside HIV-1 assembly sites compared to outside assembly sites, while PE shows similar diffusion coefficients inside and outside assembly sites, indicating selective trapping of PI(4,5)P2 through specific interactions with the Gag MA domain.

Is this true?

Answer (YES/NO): YES